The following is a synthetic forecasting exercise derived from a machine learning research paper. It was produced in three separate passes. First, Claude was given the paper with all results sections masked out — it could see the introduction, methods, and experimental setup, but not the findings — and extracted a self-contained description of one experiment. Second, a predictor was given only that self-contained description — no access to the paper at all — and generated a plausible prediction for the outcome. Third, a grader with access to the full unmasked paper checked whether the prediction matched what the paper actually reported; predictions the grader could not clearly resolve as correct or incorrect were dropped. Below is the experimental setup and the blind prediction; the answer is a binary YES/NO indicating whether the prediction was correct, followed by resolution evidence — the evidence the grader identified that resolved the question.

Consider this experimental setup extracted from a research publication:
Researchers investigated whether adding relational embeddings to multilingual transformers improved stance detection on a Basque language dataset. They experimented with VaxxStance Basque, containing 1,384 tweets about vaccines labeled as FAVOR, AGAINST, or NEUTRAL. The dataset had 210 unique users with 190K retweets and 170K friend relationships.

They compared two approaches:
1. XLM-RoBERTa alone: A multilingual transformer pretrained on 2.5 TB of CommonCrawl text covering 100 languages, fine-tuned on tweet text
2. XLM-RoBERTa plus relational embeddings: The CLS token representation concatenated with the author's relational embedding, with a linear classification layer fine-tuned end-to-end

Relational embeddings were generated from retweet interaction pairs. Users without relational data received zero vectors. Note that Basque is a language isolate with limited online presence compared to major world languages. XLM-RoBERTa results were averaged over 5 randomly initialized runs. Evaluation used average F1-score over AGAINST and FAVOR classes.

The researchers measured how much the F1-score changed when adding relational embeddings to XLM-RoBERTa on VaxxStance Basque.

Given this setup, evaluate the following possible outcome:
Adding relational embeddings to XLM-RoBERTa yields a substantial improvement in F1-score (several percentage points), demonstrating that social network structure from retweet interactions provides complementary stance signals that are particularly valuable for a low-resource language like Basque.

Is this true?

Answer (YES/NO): NO